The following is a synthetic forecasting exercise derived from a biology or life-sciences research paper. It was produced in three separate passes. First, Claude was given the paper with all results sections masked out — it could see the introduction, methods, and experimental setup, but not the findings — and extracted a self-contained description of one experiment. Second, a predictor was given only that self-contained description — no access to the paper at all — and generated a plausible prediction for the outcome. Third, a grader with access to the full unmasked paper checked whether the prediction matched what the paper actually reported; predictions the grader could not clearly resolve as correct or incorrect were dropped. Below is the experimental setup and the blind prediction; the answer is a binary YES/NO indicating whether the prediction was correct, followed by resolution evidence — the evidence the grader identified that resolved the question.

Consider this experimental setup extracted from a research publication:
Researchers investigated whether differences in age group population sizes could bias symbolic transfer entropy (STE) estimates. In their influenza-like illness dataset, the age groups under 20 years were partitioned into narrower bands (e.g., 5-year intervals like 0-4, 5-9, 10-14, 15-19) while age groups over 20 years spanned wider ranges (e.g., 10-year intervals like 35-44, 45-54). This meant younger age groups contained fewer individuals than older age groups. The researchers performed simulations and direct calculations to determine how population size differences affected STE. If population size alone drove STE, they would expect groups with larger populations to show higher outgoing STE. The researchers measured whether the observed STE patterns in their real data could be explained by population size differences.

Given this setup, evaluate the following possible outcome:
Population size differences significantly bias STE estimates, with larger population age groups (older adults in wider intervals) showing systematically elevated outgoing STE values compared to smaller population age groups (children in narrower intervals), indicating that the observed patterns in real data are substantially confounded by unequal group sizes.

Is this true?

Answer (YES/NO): NO